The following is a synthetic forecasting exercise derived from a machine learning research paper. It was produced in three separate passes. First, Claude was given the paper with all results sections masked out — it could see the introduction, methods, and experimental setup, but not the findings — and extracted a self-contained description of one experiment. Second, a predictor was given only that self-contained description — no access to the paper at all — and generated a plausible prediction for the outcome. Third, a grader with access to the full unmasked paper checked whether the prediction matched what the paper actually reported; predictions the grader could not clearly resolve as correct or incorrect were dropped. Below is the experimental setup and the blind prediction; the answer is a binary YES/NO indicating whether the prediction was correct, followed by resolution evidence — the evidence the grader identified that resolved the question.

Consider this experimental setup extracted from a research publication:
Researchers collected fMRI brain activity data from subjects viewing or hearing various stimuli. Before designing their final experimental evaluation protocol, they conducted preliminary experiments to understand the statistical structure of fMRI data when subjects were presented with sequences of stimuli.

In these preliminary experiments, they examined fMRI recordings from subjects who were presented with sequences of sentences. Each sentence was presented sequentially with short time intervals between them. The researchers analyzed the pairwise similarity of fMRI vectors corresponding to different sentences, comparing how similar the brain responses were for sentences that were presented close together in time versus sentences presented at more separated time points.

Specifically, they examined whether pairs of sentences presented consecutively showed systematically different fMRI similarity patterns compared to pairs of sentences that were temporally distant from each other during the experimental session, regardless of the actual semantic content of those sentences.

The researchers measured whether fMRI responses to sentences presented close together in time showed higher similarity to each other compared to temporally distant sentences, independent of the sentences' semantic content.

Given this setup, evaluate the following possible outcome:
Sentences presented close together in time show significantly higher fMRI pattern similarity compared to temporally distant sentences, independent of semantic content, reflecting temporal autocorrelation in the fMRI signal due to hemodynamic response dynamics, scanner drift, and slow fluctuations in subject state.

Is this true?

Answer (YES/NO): YES